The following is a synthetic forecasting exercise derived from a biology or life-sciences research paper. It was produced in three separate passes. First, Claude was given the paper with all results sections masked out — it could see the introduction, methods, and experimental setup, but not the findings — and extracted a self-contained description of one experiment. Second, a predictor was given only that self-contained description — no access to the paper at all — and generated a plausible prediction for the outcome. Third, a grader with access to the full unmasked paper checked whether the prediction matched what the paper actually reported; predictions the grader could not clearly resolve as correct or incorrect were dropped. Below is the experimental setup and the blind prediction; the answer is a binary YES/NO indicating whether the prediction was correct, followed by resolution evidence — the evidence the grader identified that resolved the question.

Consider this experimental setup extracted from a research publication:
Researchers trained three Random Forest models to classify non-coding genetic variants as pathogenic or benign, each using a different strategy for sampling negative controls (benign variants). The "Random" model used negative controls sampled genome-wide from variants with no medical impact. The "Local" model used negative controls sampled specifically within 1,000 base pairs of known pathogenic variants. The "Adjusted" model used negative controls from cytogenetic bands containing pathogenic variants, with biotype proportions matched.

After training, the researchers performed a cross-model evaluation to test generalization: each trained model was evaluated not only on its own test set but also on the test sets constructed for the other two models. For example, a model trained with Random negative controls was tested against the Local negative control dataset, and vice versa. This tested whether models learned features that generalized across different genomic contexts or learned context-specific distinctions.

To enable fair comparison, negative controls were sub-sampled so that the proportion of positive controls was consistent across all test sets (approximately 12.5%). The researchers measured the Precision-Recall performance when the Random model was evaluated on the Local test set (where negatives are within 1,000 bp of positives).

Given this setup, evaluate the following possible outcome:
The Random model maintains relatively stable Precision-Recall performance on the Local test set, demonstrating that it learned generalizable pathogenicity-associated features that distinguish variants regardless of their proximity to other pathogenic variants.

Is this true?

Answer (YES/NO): NO